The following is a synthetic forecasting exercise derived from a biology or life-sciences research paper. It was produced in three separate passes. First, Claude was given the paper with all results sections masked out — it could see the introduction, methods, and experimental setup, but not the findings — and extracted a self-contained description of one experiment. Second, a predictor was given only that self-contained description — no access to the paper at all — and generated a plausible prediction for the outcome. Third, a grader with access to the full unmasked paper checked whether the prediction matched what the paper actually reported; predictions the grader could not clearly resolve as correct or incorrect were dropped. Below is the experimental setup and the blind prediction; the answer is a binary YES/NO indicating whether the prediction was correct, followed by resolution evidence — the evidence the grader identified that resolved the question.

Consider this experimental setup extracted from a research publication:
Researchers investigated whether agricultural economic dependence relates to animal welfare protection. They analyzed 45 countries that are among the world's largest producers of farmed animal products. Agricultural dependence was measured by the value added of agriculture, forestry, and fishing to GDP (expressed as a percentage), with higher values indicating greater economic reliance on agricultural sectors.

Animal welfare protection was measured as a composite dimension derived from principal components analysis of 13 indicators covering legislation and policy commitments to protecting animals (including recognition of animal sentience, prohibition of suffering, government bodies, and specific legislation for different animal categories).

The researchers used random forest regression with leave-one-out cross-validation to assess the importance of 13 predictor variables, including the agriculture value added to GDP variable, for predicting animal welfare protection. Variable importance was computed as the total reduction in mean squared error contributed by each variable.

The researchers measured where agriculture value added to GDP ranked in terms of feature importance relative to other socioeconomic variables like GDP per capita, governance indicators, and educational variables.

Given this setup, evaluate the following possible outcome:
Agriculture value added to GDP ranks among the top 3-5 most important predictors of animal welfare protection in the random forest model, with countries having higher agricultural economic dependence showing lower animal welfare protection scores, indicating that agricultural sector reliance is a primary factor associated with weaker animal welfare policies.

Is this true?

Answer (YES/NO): NO